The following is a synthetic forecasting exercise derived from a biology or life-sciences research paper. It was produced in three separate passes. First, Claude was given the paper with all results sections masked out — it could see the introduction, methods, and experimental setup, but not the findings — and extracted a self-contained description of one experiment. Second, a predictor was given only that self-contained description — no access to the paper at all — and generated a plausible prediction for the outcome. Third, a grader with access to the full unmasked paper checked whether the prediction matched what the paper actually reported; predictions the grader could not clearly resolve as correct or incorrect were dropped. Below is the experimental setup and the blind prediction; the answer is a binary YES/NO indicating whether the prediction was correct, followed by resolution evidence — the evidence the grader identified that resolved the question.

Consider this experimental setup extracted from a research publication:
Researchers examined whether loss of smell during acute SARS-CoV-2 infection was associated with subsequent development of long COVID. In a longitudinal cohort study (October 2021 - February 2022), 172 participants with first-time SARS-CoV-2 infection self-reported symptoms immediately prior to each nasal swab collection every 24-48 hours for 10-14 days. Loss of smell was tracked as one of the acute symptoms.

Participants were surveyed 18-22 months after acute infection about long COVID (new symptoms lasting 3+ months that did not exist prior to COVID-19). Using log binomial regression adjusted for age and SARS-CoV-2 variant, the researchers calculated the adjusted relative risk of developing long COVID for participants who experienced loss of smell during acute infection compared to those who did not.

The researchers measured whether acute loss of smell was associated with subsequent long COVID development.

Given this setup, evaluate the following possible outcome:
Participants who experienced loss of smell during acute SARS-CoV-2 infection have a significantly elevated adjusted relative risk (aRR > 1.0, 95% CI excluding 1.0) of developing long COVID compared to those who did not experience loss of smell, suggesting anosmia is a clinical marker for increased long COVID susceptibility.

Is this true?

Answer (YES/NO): NO